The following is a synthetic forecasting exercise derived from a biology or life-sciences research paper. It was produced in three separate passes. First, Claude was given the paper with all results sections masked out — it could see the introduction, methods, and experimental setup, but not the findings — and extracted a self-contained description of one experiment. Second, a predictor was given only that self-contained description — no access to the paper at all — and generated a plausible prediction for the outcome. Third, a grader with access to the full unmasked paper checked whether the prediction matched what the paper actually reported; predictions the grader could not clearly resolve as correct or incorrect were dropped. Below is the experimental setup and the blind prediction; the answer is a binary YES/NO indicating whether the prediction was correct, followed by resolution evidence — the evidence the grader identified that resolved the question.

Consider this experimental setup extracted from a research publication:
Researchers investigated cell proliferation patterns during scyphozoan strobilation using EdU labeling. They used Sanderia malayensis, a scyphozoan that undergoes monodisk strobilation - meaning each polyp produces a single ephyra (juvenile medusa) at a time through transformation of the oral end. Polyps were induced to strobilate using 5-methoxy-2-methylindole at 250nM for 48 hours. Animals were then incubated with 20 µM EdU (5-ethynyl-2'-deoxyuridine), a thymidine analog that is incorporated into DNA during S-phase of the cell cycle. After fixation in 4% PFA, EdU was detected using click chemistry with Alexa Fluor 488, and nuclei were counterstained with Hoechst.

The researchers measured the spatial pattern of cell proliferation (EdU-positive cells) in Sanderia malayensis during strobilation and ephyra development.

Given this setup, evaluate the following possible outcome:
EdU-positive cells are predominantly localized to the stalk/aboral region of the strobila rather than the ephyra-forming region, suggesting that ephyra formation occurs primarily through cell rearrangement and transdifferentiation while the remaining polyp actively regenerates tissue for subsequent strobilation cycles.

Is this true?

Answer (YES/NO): NO